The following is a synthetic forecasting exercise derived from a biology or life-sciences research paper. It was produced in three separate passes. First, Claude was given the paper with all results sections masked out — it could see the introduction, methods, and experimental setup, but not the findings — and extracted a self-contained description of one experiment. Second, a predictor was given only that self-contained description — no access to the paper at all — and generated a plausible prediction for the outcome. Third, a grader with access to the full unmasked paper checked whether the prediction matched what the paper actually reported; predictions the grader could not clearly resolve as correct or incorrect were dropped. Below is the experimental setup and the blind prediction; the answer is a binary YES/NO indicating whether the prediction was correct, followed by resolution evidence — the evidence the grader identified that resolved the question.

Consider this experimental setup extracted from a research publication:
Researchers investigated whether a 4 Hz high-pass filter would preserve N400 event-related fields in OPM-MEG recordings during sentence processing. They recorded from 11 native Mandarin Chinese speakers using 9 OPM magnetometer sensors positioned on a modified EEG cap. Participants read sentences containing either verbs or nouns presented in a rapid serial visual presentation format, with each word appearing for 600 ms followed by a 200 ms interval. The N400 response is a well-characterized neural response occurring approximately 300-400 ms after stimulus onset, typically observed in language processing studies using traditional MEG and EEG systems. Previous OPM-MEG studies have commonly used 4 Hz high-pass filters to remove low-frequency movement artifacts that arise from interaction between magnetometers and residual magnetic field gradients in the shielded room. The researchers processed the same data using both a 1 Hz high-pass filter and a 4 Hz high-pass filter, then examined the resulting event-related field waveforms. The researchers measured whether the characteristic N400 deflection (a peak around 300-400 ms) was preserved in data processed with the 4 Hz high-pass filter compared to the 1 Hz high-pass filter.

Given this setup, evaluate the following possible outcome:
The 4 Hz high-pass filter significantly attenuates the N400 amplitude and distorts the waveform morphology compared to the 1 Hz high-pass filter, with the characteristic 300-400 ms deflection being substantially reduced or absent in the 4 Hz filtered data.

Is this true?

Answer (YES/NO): YES